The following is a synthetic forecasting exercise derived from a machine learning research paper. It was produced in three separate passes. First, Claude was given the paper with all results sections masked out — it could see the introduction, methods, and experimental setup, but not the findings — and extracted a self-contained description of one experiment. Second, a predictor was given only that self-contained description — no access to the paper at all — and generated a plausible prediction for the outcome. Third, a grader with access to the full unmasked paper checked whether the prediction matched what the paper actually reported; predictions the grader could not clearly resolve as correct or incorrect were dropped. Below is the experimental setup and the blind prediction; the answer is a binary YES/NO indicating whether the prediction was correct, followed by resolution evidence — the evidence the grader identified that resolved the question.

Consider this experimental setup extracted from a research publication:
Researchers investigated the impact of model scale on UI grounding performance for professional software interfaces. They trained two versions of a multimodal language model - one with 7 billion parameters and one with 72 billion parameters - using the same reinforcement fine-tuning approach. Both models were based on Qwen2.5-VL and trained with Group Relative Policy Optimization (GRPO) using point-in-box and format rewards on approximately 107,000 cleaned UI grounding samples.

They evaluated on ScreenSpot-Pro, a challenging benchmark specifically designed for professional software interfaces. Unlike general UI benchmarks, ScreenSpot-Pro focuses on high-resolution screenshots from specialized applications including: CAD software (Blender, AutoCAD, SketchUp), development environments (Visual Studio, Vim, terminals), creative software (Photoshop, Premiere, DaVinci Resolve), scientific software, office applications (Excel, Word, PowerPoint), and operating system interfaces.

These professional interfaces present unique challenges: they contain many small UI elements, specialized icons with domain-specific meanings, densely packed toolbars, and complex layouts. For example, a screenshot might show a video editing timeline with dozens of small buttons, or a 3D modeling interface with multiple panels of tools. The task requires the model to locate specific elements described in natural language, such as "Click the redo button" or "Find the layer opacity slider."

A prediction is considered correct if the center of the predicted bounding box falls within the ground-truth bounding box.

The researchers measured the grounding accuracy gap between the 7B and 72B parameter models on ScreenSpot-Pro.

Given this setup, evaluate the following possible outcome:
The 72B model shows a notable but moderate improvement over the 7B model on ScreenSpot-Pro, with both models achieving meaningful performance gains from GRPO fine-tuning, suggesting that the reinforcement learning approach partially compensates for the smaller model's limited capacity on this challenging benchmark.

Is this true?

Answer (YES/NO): YES